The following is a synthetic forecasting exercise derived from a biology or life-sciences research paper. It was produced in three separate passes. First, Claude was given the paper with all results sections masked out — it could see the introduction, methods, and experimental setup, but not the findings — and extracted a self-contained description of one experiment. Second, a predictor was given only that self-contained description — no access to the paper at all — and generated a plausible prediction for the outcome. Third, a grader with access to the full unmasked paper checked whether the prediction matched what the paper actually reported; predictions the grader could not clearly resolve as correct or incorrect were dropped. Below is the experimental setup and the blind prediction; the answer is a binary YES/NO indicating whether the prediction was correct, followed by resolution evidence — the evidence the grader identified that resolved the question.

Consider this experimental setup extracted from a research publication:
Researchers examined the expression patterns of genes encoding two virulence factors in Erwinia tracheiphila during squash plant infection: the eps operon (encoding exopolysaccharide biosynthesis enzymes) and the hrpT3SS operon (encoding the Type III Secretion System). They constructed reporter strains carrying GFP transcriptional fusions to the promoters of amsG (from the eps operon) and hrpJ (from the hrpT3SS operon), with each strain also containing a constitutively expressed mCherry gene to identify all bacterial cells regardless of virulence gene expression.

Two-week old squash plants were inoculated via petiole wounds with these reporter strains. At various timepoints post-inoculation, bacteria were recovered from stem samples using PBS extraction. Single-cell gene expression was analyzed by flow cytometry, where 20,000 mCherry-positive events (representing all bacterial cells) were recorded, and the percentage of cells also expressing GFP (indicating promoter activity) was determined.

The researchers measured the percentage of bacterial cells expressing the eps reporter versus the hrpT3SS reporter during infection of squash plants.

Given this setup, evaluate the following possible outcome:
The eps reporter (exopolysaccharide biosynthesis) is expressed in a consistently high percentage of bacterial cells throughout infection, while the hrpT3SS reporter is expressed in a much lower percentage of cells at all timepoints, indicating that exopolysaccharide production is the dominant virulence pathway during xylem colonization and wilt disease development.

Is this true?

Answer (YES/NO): NO